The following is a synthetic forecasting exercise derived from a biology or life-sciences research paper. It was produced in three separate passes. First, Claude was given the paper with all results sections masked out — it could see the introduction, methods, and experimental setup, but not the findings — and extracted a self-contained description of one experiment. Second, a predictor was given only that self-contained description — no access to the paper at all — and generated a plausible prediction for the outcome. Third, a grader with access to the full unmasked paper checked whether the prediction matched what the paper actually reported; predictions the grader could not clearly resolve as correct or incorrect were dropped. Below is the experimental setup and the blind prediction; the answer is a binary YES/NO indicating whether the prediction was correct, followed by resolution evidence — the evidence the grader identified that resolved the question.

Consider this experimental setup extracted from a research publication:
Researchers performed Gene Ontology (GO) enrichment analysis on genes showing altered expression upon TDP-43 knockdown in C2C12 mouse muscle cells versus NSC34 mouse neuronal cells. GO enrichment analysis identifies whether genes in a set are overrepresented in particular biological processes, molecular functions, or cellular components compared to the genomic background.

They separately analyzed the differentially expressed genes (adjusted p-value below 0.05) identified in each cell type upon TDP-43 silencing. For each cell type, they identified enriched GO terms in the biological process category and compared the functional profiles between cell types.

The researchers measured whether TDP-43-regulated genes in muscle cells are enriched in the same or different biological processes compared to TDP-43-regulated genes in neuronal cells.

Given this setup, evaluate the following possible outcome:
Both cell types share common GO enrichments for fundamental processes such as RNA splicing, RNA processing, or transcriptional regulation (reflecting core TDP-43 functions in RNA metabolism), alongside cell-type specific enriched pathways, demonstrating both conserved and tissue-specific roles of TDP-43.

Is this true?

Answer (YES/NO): NO